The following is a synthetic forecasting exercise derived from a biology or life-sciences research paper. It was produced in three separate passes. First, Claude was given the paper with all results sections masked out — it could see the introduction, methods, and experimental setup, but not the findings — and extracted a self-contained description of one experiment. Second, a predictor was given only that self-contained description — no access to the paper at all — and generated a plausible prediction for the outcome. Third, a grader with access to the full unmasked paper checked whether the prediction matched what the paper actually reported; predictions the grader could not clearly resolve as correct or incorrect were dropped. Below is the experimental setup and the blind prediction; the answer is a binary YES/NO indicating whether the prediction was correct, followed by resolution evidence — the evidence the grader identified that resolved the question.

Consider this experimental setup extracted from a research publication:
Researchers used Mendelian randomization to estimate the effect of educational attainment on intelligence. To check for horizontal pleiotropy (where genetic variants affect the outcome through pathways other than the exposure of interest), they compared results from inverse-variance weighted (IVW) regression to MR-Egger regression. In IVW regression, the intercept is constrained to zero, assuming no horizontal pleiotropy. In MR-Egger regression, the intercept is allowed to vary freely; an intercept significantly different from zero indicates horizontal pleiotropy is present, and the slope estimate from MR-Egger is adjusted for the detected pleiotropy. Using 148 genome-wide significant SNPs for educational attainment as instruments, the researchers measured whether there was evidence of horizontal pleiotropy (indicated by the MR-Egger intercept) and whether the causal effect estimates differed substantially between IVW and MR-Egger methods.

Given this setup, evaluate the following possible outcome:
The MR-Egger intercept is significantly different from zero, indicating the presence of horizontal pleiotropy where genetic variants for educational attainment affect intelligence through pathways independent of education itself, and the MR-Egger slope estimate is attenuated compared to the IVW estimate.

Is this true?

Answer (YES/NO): NO